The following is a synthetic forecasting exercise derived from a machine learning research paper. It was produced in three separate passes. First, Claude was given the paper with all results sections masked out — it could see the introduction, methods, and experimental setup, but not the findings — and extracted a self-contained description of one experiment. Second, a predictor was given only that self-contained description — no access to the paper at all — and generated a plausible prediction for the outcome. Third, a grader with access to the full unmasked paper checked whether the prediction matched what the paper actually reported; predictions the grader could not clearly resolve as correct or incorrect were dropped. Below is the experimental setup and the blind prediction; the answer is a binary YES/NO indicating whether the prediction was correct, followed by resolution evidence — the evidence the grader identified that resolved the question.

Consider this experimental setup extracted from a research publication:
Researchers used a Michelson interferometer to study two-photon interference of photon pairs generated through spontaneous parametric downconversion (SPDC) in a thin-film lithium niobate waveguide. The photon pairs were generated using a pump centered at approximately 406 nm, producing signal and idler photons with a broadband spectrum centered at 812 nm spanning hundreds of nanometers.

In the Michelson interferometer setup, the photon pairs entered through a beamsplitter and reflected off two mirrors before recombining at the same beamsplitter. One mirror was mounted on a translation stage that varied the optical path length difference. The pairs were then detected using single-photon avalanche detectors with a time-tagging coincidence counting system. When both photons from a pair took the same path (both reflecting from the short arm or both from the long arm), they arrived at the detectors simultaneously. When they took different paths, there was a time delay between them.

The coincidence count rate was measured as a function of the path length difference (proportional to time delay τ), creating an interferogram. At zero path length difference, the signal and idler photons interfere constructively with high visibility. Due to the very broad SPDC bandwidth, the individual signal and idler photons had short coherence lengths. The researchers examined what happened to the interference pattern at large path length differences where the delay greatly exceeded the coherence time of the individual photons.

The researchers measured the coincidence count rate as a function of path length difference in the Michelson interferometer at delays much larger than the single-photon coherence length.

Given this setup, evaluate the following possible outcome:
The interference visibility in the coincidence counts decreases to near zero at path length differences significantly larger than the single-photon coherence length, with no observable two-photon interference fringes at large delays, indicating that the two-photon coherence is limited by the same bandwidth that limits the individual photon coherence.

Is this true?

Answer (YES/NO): NO